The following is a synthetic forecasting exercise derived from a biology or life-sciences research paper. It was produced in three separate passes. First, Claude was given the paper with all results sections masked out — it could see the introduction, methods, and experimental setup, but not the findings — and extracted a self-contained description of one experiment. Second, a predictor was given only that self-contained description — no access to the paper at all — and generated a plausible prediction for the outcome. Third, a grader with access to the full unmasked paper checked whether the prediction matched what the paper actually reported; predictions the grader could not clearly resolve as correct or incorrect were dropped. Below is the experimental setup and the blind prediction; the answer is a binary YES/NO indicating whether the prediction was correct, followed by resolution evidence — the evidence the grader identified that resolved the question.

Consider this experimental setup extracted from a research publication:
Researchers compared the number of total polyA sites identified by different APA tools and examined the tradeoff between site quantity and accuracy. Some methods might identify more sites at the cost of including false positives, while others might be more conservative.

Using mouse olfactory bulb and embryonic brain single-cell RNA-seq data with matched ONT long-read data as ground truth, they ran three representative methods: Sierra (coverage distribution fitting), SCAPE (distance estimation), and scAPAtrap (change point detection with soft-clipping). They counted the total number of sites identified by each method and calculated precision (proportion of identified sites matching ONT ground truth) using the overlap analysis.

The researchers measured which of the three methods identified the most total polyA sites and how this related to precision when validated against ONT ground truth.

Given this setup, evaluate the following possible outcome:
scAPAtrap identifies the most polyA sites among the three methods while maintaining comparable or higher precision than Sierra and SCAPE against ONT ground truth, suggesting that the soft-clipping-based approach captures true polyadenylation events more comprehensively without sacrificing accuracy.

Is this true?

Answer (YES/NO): NO